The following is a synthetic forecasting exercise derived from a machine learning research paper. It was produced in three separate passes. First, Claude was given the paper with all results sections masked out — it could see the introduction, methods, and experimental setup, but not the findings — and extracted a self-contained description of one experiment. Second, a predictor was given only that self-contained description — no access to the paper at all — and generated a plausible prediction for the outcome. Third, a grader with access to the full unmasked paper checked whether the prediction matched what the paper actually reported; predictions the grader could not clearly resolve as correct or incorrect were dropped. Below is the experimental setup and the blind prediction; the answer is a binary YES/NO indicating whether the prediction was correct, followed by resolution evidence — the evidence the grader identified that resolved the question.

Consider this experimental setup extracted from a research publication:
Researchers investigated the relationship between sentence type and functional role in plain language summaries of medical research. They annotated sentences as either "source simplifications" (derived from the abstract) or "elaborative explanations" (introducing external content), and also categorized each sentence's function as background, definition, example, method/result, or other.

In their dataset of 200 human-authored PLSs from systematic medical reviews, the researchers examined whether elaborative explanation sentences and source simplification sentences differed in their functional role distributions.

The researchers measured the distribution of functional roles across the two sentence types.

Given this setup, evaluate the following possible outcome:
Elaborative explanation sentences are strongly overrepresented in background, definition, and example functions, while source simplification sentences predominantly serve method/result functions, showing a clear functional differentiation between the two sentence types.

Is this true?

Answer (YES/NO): NO